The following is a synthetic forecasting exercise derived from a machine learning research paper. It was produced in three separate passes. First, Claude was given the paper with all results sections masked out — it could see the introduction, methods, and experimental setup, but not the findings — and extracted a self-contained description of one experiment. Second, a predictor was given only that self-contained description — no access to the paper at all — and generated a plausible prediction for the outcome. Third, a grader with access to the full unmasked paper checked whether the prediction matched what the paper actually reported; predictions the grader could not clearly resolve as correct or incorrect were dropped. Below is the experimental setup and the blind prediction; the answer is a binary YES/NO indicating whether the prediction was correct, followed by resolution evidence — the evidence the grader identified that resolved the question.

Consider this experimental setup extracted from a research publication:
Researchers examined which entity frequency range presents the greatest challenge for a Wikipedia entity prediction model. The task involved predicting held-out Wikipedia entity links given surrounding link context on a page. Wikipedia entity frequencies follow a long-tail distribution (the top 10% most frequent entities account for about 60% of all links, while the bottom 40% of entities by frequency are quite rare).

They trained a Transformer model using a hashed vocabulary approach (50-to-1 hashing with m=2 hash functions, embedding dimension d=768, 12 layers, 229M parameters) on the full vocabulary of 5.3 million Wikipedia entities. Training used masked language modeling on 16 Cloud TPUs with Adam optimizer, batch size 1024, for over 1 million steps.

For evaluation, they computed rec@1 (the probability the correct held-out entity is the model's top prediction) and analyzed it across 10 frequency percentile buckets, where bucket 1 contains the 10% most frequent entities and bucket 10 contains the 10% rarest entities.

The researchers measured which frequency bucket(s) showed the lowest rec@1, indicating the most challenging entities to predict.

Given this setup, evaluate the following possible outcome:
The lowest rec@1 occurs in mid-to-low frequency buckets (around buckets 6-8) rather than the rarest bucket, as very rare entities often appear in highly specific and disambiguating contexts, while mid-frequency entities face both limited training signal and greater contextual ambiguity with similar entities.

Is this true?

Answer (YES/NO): NO